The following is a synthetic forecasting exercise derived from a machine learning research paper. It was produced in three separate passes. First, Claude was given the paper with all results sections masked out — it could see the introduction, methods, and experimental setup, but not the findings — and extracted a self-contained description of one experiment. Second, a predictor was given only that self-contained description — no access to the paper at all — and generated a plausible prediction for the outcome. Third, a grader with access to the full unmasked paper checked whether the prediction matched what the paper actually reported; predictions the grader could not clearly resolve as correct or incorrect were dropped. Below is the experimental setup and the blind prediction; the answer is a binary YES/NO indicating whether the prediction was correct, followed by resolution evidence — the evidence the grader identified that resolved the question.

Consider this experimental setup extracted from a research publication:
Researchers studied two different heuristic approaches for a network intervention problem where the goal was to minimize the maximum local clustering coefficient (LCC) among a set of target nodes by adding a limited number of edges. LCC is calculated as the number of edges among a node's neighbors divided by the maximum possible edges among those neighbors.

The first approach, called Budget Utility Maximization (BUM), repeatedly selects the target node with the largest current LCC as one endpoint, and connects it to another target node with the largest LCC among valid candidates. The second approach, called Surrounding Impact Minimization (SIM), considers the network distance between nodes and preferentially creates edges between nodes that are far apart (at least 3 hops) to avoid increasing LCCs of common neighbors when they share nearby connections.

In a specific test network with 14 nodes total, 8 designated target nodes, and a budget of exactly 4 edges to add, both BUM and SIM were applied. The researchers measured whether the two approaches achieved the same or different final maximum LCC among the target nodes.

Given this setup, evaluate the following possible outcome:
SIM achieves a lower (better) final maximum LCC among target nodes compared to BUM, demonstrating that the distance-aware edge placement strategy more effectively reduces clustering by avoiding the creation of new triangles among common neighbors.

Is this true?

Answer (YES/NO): NO